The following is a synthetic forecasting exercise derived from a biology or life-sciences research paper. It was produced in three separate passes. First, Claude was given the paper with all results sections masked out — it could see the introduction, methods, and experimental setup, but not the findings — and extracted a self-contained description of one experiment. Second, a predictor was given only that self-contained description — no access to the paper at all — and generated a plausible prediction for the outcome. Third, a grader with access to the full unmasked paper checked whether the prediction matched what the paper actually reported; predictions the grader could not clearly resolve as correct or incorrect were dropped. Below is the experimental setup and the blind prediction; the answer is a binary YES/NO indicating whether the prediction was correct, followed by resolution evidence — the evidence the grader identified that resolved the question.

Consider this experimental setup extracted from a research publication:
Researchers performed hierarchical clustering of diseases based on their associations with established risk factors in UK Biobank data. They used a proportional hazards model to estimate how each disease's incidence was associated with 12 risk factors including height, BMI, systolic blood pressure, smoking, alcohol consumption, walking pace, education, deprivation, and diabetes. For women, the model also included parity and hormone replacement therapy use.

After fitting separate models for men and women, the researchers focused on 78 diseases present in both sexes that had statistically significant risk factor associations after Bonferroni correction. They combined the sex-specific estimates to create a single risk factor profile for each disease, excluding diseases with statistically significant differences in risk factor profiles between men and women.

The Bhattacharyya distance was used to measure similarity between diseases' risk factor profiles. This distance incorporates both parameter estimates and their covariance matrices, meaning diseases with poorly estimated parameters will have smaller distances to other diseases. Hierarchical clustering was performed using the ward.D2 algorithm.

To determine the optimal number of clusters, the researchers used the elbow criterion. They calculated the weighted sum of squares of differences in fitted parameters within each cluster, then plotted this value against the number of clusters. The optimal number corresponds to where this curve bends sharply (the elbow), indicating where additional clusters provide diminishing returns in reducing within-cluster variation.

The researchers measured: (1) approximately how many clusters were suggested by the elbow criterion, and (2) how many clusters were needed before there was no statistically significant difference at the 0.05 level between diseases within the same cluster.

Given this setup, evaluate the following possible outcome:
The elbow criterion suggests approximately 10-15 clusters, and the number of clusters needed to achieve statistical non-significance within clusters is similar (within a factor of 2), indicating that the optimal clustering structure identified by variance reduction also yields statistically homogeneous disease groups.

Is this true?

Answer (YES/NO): NO